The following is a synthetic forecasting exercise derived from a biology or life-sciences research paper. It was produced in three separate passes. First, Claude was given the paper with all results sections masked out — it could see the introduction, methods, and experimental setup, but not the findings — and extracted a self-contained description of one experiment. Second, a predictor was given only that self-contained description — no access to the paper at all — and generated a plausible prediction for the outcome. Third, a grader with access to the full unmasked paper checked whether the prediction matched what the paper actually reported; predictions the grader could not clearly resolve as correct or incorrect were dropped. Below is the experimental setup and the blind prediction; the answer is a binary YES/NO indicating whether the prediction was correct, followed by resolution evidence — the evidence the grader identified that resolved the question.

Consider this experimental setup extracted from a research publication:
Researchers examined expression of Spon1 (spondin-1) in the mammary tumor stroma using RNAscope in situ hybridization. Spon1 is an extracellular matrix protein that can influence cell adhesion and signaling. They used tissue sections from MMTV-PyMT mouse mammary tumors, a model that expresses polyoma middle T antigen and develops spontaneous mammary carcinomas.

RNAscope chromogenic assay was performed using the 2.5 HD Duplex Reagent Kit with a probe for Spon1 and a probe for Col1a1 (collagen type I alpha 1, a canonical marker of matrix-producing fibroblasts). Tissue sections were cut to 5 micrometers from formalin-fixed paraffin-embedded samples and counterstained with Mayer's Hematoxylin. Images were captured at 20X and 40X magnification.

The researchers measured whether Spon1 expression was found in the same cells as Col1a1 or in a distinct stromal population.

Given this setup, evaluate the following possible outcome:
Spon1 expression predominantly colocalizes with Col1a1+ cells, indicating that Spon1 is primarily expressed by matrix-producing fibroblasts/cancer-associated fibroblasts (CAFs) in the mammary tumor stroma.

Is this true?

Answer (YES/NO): YES